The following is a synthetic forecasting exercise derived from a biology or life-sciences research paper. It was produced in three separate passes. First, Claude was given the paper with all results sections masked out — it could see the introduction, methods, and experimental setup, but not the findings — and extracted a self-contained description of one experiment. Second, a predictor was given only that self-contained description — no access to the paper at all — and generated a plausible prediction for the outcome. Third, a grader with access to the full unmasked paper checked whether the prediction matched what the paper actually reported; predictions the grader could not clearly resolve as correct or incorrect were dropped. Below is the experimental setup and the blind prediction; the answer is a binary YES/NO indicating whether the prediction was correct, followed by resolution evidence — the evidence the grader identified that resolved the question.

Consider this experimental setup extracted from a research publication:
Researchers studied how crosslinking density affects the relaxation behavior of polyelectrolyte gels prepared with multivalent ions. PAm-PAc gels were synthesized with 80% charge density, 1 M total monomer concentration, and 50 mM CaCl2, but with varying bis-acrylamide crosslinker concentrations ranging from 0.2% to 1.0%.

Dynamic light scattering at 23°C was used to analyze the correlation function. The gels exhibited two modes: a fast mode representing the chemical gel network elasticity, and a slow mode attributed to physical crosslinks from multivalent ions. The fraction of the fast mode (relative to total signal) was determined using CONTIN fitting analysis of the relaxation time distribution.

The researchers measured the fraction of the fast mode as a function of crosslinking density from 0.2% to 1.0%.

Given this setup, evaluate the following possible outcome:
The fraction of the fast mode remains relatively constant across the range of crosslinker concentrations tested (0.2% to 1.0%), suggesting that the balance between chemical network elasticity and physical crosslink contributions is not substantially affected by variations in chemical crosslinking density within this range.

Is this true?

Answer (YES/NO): NO